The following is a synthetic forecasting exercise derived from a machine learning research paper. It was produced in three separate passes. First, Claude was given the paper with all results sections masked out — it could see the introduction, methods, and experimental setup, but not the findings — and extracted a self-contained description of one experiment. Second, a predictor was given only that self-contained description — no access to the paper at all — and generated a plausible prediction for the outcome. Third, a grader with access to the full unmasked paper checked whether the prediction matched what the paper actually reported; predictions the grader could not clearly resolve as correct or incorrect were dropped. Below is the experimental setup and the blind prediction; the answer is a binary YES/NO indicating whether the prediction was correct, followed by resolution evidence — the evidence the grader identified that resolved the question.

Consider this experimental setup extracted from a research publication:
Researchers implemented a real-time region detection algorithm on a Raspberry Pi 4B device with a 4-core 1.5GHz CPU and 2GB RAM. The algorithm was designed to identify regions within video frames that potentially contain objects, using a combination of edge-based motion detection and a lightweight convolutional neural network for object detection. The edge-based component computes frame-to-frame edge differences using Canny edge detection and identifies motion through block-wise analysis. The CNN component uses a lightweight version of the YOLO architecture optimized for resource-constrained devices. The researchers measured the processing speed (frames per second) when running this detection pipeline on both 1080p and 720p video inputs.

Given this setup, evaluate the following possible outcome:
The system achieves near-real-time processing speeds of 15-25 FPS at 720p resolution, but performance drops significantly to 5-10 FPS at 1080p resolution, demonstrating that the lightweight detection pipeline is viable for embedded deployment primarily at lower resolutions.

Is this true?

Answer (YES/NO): NO